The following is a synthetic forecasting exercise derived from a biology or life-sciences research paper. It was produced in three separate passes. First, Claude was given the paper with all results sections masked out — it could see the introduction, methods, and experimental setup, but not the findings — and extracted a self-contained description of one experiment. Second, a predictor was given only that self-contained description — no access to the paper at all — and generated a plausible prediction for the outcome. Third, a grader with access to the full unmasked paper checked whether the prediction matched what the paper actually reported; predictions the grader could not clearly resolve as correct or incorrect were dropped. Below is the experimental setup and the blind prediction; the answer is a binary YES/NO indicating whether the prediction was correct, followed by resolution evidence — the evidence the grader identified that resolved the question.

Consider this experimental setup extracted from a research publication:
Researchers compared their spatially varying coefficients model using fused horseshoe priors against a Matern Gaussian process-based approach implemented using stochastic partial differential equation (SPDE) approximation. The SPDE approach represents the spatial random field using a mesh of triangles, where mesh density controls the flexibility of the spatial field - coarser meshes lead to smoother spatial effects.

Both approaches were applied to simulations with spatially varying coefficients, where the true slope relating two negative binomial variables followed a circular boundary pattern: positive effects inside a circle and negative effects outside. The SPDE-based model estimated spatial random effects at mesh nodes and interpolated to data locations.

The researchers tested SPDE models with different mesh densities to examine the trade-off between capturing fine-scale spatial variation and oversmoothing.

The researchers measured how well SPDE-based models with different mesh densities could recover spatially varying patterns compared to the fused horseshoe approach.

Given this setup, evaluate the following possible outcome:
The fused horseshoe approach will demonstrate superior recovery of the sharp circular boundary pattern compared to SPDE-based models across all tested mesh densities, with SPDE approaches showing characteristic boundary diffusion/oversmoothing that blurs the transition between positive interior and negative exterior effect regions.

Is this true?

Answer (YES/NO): YES